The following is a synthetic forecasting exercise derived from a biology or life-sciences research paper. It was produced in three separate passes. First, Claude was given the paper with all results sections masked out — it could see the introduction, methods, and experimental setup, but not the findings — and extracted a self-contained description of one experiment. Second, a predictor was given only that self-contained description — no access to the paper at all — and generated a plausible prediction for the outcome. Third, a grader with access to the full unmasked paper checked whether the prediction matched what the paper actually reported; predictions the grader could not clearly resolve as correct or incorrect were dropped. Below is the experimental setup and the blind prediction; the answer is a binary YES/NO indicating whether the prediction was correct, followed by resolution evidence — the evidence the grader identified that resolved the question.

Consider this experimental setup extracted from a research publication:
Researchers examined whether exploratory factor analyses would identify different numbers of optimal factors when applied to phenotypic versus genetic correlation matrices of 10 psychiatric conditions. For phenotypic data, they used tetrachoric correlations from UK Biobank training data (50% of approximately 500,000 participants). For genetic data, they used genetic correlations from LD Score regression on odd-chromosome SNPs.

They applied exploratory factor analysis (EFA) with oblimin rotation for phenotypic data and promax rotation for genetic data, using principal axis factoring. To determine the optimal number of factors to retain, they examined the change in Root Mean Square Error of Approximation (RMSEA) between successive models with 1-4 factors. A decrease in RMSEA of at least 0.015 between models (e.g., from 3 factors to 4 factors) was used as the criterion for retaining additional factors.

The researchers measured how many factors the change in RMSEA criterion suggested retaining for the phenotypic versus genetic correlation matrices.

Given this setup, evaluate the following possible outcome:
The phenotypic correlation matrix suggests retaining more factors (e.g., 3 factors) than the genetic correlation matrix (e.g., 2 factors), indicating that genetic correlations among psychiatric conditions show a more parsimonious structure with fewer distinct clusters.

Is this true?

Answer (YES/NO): NO